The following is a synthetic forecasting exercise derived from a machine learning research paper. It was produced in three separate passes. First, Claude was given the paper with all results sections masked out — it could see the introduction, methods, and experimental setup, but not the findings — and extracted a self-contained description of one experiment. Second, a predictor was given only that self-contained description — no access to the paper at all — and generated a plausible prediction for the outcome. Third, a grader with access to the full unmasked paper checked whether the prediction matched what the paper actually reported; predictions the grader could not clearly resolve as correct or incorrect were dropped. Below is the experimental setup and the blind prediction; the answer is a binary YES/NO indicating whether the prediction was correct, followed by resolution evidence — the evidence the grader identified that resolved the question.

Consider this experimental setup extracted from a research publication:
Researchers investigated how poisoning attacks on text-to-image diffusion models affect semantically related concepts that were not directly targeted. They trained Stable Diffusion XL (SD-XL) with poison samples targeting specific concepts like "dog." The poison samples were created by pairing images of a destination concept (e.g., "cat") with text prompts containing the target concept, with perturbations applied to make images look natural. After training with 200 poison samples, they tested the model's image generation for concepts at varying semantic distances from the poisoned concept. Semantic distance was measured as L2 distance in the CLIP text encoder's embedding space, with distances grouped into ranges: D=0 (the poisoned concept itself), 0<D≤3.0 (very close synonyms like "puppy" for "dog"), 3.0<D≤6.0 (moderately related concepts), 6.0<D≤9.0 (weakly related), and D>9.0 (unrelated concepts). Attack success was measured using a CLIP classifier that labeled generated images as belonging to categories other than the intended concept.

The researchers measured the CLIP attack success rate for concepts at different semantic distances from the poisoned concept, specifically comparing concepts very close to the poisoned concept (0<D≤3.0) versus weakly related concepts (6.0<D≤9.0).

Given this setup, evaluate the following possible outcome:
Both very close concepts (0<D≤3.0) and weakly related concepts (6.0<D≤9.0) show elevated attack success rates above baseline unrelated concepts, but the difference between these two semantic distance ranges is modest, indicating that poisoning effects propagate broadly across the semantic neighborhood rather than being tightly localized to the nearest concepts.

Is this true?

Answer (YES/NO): NO